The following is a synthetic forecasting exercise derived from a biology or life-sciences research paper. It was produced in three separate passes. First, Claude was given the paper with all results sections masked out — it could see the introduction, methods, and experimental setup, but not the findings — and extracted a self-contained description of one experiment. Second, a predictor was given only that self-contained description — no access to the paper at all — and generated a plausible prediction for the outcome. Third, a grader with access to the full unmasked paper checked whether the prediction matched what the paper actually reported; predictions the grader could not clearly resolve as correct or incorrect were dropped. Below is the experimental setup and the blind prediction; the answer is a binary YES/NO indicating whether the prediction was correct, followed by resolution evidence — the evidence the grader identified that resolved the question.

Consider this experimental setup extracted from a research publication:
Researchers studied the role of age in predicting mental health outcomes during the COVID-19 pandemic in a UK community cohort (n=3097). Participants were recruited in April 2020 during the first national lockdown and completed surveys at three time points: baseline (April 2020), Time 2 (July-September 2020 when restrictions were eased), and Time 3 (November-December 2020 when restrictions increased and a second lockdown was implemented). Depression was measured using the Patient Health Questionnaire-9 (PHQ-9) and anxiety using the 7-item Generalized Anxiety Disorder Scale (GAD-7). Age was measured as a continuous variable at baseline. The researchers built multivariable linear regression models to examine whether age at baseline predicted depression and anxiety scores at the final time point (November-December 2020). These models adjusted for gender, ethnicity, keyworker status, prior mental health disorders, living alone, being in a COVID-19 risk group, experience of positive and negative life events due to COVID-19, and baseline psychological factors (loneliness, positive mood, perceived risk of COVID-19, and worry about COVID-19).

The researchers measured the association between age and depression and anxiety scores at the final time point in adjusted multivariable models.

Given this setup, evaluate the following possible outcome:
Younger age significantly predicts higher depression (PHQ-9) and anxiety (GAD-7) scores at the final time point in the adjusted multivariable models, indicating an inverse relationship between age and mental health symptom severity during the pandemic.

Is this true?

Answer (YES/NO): YES